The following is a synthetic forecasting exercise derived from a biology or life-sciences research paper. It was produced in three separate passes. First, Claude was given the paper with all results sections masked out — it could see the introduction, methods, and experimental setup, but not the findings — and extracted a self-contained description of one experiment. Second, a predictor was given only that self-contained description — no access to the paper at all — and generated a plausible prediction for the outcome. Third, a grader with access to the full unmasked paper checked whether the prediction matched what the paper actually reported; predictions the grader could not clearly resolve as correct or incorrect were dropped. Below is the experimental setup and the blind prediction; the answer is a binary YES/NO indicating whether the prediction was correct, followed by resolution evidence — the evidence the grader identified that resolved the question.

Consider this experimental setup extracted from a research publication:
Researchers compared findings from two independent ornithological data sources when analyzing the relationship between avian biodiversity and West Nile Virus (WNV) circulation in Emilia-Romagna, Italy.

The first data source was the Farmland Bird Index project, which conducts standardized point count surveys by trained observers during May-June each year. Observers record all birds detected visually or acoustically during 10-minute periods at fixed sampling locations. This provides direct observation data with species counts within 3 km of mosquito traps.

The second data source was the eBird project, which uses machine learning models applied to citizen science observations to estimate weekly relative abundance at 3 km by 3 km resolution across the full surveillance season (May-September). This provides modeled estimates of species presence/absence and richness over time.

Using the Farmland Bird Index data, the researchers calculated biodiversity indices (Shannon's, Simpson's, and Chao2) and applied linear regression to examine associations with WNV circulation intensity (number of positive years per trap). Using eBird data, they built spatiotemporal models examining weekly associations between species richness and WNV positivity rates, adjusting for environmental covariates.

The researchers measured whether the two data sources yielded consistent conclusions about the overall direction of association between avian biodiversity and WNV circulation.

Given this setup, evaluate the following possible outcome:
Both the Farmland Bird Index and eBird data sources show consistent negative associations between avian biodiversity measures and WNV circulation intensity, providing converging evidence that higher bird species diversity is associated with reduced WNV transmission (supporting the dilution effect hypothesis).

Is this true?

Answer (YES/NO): NO